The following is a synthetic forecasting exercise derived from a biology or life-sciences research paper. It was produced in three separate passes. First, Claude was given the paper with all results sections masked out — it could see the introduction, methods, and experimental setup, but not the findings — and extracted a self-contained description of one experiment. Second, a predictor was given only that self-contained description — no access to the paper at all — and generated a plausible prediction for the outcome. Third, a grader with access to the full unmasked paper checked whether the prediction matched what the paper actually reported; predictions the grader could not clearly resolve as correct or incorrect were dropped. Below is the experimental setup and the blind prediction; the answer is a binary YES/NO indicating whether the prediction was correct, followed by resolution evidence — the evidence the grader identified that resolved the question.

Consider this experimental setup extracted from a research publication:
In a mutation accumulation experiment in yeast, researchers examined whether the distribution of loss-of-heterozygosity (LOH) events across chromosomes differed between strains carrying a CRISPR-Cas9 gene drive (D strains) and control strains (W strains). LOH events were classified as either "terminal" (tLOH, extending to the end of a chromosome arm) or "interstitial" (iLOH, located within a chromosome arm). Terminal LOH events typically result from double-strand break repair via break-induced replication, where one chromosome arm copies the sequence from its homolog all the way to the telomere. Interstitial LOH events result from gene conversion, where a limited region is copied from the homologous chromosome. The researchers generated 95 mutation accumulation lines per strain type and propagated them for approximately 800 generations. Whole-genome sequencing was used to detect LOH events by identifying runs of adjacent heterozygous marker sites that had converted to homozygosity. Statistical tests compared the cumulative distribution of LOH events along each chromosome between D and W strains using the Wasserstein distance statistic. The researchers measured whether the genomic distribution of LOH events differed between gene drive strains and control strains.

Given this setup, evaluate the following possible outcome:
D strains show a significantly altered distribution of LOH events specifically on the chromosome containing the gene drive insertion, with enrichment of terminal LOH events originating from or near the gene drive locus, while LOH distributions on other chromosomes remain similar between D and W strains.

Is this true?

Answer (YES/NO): NO